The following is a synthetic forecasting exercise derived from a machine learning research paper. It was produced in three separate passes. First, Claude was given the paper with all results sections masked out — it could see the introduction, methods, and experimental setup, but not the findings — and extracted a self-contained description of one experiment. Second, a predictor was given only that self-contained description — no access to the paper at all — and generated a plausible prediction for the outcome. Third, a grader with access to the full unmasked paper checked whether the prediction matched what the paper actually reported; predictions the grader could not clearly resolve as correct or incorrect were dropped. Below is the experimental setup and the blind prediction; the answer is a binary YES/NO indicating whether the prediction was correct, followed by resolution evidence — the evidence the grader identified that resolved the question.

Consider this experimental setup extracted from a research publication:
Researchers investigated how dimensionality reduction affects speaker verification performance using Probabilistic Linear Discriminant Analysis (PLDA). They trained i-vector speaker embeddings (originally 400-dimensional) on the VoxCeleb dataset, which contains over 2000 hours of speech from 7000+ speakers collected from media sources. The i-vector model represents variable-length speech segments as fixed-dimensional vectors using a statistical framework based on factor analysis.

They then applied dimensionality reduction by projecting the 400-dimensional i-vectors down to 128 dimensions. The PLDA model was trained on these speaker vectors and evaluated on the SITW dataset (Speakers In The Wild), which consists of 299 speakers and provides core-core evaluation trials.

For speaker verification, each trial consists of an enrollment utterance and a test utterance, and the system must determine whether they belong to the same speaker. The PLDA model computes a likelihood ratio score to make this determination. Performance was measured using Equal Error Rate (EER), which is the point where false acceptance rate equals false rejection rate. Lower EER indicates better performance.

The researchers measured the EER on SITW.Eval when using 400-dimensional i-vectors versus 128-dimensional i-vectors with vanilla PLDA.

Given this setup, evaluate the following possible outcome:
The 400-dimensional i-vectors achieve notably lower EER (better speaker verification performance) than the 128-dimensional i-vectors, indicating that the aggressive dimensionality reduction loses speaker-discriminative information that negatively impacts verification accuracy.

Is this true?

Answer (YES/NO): NO